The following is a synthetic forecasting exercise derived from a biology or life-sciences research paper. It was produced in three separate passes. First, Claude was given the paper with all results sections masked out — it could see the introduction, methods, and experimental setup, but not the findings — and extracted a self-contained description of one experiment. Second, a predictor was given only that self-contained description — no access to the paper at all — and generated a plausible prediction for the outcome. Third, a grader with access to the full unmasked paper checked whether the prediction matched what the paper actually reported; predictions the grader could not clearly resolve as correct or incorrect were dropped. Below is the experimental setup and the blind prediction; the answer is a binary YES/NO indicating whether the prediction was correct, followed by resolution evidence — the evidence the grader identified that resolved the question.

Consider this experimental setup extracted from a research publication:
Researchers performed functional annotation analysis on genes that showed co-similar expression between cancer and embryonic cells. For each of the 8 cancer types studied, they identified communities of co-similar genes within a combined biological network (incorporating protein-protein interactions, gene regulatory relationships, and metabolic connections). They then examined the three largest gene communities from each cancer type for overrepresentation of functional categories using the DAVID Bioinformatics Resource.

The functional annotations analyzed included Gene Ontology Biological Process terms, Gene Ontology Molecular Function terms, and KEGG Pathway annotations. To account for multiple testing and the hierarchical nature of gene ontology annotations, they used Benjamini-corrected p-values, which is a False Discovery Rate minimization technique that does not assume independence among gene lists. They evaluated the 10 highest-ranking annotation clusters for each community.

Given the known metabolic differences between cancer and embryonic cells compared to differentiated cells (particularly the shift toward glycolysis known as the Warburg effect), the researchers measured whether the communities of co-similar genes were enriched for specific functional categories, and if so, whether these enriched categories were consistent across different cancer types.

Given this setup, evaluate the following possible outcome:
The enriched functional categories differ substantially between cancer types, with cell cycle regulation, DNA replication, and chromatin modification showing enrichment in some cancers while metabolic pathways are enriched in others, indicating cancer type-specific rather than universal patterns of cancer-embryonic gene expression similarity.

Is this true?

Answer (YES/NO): NO